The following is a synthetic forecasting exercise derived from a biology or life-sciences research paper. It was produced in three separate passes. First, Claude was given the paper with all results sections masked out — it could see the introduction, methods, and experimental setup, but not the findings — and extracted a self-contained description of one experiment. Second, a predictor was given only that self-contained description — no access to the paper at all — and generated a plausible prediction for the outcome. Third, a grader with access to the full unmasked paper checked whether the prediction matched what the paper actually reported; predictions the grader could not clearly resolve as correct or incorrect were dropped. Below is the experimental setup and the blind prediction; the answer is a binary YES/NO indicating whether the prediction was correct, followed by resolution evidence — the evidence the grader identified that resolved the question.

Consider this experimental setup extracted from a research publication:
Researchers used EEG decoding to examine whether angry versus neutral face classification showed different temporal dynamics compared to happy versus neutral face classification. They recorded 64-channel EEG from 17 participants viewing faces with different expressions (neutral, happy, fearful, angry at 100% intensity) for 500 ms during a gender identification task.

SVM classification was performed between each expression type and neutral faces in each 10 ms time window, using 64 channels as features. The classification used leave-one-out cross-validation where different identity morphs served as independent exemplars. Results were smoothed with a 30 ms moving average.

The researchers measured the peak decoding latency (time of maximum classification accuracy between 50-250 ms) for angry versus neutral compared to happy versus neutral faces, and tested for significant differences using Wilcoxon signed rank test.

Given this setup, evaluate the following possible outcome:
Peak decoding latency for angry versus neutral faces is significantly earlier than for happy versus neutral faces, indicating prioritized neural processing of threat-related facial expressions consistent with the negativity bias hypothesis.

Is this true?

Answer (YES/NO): NO